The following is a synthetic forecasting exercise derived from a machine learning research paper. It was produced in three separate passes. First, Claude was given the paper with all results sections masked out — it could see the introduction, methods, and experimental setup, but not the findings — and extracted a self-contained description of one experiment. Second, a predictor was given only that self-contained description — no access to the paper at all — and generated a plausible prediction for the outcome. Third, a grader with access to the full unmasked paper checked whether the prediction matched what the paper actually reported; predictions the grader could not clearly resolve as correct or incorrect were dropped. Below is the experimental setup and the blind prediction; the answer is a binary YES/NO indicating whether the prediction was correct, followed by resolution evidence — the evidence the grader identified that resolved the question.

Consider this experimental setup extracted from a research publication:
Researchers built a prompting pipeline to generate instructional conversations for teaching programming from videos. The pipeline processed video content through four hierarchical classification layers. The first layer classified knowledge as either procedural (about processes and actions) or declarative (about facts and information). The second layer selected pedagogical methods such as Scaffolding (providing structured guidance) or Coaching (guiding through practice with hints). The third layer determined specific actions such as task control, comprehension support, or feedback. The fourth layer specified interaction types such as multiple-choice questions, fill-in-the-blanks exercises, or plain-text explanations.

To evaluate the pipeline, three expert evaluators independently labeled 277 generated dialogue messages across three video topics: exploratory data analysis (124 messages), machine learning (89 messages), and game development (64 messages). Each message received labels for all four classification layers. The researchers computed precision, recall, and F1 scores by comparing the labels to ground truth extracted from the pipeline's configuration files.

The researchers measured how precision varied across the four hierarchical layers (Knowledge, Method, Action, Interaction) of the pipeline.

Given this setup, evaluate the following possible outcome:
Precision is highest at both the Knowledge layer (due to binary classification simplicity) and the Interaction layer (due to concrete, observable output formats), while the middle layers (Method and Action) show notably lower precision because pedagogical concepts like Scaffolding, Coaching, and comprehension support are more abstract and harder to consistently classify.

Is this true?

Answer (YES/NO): NO